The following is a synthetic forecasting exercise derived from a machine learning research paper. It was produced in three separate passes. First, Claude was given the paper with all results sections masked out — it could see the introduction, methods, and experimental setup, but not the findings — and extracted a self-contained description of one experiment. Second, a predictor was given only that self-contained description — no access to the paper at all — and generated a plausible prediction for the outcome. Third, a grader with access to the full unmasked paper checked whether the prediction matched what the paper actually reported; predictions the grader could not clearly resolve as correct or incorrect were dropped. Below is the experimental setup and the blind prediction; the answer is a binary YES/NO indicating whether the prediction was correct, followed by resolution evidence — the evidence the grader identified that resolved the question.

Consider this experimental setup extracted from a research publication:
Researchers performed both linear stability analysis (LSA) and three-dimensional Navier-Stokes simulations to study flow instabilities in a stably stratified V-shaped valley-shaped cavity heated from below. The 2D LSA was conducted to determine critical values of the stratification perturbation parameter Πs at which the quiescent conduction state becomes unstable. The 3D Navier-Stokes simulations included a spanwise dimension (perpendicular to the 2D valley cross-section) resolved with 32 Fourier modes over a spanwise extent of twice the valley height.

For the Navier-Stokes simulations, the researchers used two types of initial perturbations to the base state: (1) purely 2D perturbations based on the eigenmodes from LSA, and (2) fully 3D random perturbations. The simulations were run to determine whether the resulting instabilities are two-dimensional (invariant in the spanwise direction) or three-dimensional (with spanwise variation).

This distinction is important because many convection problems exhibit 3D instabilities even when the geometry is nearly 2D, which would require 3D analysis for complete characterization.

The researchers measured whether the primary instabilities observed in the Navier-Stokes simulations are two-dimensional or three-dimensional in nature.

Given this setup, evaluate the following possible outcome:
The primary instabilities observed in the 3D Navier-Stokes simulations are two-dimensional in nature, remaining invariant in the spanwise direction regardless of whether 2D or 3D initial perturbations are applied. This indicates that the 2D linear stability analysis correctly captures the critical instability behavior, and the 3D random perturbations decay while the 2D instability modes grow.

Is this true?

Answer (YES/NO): YES